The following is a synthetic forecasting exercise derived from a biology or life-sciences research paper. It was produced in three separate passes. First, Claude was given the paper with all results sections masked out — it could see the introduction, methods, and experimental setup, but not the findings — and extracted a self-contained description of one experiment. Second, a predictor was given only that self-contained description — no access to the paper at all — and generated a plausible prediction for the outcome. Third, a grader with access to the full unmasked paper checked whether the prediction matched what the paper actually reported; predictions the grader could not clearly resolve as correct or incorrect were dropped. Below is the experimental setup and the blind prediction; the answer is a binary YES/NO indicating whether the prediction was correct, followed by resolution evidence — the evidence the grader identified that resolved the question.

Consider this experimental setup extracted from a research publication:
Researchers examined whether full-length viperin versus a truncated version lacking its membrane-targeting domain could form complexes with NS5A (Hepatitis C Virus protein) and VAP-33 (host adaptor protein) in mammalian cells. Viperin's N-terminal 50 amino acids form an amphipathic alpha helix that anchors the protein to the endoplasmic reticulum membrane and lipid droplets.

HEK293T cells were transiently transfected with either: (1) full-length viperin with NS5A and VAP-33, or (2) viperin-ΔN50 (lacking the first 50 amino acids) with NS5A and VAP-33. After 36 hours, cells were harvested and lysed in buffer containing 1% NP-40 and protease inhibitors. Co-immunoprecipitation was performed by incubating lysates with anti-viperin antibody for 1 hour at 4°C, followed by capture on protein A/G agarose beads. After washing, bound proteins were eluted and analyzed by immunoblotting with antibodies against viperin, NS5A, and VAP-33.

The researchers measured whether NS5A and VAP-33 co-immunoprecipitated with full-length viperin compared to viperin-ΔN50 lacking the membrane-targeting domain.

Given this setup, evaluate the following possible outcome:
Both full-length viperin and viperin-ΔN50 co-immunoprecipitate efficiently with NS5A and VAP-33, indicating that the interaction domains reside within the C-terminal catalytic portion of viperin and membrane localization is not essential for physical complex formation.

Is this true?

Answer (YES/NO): NO